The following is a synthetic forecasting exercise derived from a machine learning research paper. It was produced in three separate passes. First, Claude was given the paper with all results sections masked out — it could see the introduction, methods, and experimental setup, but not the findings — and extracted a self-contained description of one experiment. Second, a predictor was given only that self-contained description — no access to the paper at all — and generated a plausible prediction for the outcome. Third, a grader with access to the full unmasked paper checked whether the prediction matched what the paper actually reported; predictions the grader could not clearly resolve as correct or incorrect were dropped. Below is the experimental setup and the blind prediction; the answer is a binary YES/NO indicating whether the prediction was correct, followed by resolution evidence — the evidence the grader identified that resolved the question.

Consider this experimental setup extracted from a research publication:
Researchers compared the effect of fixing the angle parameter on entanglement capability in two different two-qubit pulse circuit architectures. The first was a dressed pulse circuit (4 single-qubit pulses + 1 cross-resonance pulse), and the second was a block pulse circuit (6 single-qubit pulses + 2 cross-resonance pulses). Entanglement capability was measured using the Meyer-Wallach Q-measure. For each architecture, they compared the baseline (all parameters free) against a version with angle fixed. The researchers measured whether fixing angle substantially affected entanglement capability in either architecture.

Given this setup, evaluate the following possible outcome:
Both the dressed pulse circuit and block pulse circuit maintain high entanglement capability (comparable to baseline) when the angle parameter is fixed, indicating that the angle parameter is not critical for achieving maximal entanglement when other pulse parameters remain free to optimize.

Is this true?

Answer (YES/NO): YES